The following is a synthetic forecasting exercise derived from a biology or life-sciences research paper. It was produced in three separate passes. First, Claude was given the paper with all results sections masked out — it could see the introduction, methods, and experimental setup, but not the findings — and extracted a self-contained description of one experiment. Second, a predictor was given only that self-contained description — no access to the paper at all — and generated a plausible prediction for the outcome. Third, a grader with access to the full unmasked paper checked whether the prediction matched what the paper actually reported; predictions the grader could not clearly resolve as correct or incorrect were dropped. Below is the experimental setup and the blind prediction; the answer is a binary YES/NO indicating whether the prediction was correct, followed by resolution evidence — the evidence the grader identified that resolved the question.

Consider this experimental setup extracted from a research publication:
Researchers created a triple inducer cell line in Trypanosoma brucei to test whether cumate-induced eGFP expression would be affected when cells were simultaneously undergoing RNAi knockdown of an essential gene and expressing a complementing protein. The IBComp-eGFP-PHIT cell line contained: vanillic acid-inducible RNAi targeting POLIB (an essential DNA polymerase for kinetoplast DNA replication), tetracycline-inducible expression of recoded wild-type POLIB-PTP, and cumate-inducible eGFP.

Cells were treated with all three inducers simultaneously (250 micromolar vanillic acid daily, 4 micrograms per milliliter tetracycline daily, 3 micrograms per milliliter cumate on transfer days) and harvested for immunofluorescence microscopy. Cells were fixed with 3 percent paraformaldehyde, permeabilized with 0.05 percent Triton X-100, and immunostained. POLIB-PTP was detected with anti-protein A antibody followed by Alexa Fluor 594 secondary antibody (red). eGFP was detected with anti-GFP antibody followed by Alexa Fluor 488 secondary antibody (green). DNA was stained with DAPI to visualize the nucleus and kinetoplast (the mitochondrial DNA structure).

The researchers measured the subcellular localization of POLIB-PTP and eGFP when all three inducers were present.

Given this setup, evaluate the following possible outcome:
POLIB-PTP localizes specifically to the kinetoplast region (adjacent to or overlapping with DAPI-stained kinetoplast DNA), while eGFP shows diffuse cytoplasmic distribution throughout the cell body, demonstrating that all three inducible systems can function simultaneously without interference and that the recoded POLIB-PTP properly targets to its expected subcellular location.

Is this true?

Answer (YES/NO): NO